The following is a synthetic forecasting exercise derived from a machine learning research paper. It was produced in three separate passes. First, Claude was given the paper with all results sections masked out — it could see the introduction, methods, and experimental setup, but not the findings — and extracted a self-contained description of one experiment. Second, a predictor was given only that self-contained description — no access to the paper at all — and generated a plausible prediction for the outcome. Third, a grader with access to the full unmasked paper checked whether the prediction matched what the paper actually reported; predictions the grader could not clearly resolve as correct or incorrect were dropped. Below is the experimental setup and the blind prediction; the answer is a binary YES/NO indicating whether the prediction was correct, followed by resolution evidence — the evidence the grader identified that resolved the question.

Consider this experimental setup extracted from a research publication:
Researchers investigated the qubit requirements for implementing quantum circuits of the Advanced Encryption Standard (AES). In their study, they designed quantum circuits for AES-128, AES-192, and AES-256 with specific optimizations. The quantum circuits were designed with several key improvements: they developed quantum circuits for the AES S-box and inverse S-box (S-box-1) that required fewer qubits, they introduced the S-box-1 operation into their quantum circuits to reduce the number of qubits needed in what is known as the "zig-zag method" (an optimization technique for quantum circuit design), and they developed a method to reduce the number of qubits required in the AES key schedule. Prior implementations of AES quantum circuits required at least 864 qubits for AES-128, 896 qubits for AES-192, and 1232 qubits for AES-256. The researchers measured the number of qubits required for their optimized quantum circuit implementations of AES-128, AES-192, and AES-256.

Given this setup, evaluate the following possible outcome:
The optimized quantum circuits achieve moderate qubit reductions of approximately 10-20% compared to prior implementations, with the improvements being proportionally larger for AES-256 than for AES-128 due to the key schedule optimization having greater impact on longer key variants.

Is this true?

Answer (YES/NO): NO